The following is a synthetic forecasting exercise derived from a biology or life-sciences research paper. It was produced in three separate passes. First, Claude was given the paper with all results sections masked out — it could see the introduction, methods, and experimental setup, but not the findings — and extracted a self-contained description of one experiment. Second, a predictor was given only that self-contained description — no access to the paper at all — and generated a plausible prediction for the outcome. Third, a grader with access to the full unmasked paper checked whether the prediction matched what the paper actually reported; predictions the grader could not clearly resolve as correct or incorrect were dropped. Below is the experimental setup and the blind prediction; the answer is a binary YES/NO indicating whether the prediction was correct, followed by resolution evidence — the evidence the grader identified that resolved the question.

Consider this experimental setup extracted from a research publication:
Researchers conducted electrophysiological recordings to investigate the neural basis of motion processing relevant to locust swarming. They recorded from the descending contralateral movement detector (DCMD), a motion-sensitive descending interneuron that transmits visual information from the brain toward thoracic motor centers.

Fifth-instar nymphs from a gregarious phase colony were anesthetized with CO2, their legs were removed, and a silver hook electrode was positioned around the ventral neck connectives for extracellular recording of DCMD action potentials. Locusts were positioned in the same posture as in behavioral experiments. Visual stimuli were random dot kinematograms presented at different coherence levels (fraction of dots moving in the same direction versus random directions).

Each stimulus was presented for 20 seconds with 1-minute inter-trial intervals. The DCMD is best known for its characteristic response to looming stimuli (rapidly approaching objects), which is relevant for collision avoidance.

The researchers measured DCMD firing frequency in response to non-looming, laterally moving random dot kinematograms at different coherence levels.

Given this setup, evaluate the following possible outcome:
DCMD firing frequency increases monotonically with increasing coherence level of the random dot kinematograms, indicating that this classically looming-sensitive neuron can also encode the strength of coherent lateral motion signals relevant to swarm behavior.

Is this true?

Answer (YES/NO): NO